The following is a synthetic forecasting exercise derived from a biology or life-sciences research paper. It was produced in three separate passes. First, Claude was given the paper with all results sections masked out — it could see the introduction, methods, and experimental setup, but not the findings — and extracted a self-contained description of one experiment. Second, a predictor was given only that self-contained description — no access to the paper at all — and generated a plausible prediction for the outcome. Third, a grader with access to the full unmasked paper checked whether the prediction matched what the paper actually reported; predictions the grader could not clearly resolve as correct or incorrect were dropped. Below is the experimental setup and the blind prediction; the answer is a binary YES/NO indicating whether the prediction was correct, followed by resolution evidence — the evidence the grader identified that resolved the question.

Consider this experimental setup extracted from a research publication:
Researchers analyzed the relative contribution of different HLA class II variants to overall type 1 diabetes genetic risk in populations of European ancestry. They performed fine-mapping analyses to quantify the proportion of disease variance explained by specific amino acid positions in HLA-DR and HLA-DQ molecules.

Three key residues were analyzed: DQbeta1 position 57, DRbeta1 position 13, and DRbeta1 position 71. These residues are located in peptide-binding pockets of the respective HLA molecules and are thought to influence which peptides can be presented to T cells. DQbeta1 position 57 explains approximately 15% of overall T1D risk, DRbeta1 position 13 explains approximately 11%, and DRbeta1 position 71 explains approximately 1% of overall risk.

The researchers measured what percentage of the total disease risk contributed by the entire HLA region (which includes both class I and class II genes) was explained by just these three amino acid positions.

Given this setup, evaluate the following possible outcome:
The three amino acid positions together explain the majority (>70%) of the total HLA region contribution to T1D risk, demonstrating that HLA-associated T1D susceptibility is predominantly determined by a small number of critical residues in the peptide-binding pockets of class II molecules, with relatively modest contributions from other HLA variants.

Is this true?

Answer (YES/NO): YES